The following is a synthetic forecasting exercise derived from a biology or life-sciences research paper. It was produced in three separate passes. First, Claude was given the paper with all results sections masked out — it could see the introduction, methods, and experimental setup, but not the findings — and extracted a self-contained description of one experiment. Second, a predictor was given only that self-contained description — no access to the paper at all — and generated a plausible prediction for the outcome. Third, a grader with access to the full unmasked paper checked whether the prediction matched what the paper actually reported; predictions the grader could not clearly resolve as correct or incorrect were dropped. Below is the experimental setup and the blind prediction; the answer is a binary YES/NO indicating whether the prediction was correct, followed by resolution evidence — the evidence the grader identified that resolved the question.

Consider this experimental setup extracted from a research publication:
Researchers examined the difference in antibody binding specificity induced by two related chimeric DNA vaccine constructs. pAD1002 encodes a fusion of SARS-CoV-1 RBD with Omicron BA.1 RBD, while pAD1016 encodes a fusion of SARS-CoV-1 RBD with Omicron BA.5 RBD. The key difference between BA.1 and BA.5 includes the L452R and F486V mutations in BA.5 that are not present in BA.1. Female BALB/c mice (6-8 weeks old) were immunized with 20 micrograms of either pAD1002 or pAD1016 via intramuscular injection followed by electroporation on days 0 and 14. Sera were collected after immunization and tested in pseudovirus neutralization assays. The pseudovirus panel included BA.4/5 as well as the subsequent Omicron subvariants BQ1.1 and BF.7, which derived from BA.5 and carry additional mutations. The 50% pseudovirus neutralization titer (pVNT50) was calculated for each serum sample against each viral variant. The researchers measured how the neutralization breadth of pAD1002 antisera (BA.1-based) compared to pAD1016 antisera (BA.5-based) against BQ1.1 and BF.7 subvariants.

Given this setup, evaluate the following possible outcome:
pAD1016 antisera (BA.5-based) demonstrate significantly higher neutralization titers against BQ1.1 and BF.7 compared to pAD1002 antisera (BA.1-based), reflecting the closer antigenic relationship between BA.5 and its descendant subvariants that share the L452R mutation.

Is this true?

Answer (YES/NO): YES